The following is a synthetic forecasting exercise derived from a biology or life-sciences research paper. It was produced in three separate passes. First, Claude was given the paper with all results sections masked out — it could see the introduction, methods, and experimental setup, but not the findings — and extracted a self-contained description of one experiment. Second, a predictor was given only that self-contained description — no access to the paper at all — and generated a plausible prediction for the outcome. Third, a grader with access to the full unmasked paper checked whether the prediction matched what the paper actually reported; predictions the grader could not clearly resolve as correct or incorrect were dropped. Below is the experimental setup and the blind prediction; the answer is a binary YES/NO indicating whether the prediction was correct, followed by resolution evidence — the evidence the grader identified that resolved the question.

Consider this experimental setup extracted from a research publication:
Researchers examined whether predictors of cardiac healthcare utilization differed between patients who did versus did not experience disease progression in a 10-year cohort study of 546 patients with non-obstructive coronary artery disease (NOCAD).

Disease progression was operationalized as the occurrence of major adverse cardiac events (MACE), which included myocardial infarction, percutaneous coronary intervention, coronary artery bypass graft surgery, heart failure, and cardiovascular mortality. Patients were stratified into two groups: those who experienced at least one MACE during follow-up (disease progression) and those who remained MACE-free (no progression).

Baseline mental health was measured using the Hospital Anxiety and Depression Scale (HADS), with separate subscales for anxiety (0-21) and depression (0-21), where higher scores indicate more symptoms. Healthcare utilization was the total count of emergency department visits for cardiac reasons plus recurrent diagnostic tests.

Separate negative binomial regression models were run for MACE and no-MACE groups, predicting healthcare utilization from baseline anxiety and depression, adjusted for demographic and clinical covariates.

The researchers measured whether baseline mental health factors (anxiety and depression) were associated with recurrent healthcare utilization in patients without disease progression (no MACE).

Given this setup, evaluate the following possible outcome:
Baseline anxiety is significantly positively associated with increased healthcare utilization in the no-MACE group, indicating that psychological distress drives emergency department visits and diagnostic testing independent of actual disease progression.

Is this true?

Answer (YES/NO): YES